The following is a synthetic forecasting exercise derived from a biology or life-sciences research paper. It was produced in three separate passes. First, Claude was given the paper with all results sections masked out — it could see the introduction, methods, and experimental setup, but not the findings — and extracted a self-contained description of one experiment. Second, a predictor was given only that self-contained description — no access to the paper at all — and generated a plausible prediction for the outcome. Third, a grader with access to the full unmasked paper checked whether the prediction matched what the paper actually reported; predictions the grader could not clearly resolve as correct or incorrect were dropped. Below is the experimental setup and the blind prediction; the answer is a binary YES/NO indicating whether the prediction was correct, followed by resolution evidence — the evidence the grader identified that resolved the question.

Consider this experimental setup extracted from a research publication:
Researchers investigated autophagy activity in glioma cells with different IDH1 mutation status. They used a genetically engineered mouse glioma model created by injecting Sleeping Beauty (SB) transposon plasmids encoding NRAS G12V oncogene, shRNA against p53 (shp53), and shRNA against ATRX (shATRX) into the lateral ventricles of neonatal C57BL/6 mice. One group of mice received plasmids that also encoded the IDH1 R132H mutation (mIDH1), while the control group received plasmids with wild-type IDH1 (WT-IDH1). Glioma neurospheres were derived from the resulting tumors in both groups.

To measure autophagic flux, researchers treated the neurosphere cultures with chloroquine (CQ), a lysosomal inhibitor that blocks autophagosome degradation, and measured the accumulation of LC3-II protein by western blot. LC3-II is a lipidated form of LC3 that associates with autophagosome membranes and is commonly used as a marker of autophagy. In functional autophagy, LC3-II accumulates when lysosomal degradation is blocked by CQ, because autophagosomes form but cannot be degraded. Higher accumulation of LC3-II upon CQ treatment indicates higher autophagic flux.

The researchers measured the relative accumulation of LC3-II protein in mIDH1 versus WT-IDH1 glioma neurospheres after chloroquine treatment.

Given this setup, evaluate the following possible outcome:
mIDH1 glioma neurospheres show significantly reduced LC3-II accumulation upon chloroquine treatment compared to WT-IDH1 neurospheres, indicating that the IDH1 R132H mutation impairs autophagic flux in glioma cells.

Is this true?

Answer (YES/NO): NO